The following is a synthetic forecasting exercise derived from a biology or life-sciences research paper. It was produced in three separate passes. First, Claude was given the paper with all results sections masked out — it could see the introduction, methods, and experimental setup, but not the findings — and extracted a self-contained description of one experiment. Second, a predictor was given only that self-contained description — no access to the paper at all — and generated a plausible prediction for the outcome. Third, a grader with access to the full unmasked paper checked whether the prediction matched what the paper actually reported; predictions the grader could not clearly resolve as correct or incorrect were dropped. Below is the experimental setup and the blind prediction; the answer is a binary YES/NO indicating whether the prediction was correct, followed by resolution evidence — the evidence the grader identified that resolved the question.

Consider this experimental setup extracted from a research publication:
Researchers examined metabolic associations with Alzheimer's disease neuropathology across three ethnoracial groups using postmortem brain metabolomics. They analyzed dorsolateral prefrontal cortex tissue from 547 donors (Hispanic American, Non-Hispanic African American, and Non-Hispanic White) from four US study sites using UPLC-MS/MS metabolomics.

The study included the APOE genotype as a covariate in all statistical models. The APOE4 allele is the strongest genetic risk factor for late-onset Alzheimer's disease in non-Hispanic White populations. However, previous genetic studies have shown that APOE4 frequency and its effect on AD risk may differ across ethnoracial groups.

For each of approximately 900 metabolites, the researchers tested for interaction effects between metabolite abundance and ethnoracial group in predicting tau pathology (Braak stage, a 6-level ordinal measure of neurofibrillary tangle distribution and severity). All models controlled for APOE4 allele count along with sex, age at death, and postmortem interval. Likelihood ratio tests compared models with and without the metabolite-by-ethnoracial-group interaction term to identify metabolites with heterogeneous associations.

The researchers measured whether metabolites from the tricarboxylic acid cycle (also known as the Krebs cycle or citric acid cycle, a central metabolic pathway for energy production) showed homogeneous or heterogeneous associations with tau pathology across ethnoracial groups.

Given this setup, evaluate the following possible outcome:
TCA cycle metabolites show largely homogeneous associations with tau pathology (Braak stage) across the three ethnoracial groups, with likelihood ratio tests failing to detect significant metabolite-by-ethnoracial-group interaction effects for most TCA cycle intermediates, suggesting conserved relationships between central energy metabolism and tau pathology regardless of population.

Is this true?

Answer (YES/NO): NO